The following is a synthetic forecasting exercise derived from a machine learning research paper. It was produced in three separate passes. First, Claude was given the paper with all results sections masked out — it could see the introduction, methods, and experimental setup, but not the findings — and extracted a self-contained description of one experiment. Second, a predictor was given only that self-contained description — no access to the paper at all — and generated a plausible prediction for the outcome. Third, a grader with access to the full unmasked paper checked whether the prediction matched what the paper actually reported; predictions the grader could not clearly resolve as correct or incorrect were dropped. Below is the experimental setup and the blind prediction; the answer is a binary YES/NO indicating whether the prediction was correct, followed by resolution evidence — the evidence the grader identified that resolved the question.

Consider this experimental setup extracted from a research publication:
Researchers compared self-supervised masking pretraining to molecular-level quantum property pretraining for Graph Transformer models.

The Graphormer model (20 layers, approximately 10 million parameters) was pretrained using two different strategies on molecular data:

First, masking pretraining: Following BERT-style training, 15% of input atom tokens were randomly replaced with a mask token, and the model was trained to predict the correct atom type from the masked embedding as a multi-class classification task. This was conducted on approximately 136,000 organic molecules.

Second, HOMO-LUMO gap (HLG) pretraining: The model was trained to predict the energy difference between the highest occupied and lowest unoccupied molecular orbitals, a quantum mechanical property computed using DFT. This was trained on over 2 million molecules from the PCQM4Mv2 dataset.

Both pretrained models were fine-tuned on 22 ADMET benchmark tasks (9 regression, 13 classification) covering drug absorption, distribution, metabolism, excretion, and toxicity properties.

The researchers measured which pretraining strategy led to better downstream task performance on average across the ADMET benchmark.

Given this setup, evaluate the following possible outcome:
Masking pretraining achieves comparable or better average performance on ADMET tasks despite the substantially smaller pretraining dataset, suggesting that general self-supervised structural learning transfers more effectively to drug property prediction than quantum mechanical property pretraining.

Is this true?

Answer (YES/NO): YES